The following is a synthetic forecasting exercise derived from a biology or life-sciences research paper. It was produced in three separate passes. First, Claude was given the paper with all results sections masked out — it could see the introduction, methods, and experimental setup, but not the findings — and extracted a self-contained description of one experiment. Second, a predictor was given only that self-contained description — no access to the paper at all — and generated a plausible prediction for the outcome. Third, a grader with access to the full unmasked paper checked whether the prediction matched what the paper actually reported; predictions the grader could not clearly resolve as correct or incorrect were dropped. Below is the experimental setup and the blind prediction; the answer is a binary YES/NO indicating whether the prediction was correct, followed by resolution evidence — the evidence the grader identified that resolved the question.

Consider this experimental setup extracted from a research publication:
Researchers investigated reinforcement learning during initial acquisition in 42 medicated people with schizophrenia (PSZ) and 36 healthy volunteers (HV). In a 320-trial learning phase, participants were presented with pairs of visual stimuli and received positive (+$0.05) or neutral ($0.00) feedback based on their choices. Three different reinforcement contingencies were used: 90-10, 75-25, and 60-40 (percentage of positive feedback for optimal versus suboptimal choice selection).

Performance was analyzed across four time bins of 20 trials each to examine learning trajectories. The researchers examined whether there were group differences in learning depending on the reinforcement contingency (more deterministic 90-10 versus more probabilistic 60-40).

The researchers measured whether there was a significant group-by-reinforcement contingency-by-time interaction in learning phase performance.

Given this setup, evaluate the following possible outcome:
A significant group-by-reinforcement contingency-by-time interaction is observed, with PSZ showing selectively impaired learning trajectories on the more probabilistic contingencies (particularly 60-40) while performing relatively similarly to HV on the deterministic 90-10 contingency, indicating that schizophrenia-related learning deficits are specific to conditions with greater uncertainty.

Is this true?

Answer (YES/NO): NO